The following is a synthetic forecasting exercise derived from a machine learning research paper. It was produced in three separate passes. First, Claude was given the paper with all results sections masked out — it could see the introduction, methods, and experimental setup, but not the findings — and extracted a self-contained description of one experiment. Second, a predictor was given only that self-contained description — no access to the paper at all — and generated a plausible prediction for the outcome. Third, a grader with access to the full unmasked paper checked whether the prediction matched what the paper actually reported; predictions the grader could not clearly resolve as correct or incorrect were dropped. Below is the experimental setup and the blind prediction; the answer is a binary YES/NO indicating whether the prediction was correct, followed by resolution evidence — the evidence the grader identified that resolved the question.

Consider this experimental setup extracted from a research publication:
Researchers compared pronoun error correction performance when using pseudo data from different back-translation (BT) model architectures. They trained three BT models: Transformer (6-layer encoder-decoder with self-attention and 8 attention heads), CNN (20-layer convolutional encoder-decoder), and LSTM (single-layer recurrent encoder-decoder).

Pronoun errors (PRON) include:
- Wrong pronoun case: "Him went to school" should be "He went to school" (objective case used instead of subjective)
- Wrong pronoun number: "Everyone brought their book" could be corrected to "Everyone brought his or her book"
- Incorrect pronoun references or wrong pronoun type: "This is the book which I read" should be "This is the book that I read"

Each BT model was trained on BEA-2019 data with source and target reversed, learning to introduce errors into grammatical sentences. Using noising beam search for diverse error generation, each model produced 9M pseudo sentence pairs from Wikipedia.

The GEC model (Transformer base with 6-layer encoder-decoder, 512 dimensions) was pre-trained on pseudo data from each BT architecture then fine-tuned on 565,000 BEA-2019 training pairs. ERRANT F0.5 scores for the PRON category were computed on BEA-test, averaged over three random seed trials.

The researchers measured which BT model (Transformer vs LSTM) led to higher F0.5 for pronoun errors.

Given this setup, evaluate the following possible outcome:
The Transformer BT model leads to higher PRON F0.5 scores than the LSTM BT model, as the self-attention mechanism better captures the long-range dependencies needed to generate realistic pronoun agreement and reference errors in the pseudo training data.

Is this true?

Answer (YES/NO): YES